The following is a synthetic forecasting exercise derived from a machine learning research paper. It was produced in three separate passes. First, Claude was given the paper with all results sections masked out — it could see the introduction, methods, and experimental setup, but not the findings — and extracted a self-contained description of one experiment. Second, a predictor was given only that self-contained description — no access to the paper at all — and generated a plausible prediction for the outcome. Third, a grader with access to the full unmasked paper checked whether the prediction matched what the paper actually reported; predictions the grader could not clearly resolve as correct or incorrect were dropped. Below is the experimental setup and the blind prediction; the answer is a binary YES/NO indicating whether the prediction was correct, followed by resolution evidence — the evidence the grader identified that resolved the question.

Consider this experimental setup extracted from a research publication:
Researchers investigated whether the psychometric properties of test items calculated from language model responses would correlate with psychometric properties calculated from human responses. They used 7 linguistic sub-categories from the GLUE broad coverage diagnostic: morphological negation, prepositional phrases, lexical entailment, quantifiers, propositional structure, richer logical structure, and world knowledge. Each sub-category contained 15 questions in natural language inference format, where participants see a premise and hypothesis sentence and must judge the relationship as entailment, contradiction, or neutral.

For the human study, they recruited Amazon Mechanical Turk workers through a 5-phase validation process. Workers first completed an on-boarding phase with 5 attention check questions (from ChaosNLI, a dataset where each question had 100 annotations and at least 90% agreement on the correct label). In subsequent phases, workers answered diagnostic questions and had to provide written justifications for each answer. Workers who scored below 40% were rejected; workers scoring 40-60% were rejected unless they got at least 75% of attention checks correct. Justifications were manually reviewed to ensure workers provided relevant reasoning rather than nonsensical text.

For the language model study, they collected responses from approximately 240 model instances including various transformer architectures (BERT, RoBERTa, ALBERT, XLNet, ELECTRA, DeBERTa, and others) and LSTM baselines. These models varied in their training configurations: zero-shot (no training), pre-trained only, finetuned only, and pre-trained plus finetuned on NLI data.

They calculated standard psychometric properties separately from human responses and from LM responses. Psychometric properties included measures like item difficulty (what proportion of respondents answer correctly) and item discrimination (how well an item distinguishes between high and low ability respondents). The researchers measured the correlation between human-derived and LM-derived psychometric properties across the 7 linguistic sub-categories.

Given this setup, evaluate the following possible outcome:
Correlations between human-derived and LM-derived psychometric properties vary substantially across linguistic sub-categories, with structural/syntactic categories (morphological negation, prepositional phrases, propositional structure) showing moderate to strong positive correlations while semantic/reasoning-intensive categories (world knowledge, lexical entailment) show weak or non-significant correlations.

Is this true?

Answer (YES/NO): NO